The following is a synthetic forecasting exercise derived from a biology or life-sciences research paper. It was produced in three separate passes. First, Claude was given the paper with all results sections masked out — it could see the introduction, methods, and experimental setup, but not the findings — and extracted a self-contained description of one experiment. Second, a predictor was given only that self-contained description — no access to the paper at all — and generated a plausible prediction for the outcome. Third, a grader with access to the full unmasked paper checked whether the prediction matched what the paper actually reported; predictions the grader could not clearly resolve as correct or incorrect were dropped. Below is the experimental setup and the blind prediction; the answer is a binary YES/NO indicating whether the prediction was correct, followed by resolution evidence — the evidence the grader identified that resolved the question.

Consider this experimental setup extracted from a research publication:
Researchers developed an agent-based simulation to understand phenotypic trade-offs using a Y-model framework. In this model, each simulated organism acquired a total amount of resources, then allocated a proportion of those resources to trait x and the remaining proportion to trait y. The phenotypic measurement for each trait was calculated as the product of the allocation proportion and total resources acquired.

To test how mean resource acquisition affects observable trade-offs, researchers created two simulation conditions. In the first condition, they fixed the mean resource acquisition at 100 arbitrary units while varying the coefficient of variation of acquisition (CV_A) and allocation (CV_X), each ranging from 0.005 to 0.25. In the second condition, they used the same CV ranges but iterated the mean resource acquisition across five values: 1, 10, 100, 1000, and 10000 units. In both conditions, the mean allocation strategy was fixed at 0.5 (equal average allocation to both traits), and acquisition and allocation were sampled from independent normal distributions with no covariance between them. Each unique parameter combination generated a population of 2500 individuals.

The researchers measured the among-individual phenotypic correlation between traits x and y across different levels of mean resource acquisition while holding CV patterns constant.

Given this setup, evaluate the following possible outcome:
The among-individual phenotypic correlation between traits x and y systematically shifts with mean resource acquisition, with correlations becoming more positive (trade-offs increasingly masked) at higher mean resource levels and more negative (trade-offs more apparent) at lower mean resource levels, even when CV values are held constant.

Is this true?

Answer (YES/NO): NO